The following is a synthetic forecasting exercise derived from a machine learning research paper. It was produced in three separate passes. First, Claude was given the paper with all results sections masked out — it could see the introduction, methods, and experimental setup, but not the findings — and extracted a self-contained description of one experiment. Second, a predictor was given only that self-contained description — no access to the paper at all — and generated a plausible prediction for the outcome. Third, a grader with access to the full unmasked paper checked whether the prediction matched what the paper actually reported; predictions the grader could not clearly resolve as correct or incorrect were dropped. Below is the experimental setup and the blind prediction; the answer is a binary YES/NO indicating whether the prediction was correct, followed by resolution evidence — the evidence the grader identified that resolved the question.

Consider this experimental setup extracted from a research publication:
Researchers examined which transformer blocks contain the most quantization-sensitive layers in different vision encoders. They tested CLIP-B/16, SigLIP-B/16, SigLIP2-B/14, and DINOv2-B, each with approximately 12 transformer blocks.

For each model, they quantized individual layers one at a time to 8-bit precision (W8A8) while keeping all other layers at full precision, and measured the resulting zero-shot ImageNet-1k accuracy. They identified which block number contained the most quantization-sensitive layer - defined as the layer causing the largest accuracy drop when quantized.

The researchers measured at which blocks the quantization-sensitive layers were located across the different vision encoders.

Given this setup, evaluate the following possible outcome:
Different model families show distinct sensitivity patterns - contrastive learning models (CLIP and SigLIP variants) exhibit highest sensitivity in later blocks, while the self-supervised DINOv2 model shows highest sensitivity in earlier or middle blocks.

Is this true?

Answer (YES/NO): NO